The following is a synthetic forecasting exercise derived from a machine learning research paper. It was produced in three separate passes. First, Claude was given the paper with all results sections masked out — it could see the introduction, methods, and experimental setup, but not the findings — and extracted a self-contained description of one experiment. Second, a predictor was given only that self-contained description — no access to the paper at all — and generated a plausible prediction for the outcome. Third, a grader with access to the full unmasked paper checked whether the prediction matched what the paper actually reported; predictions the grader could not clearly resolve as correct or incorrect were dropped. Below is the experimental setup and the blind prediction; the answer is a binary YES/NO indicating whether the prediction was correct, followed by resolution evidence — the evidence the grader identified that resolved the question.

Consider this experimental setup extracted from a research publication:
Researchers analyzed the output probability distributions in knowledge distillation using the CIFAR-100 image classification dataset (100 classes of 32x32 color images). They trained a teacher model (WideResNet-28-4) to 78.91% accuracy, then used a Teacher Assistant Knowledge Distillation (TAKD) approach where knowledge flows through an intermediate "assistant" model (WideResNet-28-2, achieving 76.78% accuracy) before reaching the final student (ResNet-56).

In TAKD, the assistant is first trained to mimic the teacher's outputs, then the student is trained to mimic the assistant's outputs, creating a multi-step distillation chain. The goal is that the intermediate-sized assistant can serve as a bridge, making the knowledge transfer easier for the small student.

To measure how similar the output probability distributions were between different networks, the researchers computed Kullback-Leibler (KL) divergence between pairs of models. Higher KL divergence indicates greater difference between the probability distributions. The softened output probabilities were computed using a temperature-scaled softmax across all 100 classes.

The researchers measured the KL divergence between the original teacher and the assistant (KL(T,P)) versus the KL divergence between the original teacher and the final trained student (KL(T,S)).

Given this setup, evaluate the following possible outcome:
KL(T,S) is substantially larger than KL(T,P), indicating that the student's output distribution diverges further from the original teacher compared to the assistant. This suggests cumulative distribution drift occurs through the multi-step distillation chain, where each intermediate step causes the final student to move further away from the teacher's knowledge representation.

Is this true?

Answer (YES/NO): YES